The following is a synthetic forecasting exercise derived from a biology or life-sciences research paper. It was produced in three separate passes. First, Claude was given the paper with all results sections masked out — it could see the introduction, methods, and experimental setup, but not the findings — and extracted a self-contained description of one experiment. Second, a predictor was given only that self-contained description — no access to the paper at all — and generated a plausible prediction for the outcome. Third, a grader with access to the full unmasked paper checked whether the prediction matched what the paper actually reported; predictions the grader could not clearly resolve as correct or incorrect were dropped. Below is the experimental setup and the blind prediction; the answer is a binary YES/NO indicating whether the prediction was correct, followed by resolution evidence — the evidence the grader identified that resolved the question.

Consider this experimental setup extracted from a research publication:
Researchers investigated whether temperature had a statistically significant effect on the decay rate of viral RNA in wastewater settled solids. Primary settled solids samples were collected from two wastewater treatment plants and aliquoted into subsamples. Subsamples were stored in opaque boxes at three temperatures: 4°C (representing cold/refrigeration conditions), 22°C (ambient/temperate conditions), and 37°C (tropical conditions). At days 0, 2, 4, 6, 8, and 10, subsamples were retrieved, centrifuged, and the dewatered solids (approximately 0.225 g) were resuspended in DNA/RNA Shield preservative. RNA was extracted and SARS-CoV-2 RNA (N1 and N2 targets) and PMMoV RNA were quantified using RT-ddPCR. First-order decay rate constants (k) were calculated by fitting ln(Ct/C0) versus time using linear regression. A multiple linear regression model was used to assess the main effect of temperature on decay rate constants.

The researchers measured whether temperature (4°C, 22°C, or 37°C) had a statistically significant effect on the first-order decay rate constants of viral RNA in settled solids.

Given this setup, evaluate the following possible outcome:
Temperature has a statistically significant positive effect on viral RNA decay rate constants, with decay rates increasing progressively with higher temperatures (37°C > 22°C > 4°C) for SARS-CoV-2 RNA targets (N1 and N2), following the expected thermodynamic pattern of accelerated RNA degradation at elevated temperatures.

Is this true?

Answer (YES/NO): YES